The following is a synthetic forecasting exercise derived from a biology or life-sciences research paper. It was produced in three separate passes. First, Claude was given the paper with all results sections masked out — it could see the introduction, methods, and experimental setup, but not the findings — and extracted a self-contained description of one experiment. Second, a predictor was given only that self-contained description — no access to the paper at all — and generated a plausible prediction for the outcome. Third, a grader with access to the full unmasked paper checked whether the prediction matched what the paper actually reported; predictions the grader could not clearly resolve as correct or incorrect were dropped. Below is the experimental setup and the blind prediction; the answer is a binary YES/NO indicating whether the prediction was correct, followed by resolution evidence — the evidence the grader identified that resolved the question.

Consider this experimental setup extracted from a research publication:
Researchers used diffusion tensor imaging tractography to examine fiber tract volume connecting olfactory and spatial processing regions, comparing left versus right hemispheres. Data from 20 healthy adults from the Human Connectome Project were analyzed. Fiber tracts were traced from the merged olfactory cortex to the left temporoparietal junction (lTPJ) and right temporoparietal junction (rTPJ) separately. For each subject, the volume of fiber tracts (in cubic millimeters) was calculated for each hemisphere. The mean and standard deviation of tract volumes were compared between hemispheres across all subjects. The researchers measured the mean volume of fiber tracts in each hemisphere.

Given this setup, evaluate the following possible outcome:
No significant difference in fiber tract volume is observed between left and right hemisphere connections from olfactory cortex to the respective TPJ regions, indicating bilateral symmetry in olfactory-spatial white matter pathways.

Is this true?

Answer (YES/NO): NO